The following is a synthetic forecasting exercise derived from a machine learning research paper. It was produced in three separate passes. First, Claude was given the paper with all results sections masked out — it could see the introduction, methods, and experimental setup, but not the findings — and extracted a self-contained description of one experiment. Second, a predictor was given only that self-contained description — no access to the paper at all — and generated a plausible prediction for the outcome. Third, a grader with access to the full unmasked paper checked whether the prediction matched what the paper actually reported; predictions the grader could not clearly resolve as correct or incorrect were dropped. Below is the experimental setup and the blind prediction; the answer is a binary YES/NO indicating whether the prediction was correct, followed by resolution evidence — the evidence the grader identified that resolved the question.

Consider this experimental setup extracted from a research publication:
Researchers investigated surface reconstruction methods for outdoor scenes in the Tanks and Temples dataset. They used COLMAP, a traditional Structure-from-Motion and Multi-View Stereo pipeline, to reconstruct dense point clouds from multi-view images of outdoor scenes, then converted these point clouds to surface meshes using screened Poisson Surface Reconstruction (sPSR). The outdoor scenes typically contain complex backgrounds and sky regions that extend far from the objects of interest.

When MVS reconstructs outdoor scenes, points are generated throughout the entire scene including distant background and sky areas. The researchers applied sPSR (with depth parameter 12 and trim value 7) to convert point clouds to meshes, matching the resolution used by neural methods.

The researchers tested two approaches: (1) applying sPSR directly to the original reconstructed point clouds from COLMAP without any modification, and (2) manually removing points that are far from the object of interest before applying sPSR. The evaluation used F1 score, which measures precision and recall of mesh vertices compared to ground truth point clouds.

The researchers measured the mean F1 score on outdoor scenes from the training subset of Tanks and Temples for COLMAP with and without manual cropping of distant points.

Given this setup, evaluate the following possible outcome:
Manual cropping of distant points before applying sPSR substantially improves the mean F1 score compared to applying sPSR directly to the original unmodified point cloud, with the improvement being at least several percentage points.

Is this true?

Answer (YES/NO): YES